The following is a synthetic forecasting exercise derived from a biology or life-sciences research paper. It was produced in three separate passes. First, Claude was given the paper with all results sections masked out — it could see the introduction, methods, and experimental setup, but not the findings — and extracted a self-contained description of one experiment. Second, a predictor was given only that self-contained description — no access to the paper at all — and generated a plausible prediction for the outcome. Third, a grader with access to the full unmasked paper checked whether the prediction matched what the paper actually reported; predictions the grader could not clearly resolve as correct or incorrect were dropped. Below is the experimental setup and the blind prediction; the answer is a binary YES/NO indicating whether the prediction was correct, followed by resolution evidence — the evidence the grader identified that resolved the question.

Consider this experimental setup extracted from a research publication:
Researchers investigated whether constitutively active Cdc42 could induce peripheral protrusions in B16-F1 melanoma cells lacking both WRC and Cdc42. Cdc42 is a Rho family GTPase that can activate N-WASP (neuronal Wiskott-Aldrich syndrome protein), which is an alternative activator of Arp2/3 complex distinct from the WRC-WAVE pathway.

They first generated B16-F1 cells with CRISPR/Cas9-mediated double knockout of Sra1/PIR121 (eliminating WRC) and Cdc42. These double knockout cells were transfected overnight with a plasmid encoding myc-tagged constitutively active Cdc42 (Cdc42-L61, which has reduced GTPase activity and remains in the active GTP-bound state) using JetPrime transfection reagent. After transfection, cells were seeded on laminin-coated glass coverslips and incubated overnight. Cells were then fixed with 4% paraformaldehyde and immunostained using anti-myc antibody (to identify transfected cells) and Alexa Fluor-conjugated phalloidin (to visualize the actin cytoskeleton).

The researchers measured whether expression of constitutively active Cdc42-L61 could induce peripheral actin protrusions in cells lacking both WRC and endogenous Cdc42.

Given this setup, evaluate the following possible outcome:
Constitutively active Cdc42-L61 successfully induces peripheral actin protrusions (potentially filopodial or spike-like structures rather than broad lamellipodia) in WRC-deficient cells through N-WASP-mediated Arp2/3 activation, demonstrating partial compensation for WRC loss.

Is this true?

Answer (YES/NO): NO